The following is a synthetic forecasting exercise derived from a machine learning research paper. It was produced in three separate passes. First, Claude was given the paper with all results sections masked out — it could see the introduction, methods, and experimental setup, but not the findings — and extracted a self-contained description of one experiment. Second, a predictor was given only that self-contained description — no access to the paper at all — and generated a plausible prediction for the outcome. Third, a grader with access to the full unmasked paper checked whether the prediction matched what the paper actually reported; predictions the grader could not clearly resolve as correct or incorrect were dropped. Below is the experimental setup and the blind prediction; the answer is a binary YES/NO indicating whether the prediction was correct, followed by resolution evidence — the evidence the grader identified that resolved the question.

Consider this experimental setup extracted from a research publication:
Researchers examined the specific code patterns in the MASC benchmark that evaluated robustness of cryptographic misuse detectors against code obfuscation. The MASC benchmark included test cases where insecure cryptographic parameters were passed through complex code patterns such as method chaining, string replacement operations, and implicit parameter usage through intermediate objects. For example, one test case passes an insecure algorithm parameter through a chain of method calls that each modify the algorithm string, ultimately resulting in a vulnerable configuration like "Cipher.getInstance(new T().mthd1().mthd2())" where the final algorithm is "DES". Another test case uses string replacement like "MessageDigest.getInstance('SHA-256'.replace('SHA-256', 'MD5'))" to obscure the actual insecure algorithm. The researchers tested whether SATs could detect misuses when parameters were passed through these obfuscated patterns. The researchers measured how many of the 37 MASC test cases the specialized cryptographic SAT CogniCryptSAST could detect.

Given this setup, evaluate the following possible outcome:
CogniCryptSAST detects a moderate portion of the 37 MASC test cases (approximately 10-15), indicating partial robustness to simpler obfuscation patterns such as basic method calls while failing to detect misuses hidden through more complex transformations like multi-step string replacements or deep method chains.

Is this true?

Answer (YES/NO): NO